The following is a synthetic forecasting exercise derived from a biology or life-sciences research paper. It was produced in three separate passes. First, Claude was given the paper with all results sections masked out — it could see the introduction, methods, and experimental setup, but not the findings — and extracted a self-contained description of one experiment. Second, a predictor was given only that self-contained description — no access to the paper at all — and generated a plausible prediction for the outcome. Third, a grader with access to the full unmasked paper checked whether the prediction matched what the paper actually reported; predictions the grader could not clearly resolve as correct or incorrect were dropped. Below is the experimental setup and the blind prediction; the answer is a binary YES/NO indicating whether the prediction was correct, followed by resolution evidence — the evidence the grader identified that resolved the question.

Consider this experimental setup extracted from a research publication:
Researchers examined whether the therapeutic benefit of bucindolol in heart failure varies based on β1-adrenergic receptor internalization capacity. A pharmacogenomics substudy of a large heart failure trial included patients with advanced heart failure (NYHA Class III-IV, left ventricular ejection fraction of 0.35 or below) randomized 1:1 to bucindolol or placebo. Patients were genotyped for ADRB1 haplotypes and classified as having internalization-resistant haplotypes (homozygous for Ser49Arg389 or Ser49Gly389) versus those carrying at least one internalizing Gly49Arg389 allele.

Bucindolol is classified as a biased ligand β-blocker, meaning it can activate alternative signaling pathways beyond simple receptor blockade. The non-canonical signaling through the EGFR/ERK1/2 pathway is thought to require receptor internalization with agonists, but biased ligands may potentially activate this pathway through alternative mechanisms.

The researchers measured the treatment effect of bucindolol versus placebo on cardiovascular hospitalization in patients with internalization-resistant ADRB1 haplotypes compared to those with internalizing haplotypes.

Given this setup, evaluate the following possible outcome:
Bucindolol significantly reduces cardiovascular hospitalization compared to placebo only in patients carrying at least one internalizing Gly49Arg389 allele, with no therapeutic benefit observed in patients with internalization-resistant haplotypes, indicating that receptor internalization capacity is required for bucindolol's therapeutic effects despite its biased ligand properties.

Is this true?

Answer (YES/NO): NO